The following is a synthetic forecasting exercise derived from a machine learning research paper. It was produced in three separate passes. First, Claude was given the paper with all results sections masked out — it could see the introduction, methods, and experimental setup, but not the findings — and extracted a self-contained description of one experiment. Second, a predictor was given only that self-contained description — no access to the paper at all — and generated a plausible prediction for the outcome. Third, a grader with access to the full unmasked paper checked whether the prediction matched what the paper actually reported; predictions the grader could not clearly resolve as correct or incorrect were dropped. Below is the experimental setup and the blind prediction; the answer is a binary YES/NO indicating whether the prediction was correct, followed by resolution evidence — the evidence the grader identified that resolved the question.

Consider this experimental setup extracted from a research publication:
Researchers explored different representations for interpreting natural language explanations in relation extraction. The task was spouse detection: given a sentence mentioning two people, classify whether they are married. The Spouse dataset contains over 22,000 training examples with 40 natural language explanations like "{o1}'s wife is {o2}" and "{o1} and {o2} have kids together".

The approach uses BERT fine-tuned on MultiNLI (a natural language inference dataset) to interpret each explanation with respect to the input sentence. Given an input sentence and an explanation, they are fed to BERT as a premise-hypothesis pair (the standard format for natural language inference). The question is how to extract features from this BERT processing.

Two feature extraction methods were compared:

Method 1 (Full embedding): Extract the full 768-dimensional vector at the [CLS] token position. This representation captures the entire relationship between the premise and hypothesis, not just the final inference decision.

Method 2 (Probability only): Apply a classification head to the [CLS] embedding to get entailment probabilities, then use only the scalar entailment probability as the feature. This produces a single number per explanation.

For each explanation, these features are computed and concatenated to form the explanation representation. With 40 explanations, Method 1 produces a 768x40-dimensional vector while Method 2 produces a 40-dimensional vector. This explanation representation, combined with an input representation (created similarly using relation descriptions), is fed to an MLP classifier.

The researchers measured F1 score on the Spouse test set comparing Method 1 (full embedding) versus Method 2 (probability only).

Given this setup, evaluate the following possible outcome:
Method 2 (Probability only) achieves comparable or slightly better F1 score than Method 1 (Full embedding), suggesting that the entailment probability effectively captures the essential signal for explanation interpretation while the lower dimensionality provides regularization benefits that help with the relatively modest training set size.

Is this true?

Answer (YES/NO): NO